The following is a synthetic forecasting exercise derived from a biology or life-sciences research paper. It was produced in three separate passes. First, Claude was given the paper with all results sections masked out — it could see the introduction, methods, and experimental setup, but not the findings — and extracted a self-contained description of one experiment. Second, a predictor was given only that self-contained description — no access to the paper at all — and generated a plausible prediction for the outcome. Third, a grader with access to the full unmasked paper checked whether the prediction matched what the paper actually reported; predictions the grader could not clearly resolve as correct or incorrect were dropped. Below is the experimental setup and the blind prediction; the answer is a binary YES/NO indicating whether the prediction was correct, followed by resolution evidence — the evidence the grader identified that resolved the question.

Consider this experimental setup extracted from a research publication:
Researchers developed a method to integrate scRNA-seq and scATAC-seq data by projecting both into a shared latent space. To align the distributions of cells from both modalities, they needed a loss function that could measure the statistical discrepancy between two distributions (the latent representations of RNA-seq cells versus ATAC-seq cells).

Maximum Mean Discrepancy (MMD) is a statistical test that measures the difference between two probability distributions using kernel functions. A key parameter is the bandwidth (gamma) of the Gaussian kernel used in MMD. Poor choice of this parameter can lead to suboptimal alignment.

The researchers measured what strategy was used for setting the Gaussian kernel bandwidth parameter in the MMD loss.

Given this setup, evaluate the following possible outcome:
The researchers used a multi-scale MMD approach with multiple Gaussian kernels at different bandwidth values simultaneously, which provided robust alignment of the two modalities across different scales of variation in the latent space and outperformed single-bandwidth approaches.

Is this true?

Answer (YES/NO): NO